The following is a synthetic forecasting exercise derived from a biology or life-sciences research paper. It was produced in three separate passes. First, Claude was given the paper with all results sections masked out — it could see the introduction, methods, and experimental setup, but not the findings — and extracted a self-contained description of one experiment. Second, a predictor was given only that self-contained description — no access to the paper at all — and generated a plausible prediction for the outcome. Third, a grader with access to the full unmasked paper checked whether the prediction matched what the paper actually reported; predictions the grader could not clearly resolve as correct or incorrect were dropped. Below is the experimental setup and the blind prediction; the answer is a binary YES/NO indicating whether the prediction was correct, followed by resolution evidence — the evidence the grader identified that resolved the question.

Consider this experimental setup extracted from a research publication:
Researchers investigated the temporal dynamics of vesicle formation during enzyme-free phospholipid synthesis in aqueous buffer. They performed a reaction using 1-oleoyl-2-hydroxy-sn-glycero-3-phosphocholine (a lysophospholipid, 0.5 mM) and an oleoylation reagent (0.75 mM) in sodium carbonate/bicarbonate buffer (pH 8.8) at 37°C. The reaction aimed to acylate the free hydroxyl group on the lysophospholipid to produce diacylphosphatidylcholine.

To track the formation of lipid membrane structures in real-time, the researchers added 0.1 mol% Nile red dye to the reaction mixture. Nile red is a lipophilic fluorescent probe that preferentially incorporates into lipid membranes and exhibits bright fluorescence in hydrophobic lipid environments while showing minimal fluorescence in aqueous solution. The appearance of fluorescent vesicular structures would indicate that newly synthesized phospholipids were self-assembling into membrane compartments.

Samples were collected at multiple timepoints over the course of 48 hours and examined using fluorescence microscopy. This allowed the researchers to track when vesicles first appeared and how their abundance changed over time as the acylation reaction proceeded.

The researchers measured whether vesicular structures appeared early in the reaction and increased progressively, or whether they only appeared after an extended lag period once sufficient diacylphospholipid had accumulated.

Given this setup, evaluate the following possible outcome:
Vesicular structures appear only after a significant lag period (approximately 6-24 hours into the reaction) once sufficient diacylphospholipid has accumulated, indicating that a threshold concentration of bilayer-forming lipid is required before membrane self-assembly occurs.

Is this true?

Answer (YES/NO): NO